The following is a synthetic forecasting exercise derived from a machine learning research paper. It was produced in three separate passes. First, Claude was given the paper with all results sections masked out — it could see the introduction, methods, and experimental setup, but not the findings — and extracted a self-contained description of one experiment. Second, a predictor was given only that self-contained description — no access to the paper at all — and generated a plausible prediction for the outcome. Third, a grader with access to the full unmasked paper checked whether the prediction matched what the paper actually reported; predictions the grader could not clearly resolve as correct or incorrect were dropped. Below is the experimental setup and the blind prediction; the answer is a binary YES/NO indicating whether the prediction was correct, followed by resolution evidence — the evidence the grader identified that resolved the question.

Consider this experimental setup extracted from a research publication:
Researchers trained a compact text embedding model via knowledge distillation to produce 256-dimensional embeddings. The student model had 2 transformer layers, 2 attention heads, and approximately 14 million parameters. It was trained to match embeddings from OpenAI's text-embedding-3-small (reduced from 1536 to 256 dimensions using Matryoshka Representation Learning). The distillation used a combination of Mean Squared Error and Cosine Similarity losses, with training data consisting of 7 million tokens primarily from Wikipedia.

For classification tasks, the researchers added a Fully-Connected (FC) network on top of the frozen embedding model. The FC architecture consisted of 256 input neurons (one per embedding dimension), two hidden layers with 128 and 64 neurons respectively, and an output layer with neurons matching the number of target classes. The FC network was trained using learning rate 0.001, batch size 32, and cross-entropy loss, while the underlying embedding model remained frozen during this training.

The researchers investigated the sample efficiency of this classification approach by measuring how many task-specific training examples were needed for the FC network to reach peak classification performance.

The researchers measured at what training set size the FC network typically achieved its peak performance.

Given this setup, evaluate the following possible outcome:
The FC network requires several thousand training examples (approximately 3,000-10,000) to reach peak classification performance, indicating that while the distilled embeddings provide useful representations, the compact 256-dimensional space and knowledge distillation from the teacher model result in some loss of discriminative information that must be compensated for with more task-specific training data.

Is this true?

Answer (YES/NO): NO